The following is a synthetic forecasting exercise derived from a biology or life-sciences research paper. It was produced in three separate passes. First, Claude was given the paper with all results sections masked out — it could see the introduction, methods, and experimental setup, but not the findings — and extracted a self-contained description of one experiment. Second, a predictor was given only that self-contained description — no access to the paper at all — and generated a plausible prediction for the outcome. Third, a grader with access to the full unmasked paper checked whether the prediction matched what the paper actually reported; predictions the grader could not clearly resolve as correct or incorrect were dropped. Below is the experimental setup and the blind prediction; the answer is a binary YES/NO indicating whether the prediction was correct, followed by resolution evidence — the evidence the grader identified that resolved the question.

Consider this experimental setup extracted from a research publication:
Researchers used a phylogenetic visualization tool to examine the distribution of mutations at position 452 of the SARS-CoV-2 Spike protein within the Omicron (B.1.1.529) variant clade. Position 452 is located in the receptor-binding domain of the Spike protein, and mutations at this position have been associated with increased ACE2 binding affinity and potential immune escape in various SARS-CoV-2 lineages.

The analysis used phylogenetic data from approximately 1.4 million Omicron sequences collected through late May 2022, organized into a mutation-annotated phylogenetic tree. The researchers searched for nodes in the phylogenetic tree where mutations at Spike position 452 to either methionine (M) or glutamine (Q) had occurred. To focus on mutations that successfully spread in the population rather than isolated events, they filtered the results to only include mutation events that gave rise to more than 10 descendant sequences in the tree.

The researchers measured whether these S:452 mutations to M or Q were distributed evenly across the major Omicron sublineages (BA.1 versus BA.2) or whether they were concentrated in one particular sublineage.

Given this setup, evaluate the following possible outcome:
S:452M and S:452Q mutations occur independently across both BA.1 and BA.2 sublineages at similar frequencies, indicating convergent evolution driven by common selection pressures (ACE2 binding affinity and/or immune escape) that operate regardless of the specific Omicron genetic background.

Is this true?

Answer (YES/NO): NO